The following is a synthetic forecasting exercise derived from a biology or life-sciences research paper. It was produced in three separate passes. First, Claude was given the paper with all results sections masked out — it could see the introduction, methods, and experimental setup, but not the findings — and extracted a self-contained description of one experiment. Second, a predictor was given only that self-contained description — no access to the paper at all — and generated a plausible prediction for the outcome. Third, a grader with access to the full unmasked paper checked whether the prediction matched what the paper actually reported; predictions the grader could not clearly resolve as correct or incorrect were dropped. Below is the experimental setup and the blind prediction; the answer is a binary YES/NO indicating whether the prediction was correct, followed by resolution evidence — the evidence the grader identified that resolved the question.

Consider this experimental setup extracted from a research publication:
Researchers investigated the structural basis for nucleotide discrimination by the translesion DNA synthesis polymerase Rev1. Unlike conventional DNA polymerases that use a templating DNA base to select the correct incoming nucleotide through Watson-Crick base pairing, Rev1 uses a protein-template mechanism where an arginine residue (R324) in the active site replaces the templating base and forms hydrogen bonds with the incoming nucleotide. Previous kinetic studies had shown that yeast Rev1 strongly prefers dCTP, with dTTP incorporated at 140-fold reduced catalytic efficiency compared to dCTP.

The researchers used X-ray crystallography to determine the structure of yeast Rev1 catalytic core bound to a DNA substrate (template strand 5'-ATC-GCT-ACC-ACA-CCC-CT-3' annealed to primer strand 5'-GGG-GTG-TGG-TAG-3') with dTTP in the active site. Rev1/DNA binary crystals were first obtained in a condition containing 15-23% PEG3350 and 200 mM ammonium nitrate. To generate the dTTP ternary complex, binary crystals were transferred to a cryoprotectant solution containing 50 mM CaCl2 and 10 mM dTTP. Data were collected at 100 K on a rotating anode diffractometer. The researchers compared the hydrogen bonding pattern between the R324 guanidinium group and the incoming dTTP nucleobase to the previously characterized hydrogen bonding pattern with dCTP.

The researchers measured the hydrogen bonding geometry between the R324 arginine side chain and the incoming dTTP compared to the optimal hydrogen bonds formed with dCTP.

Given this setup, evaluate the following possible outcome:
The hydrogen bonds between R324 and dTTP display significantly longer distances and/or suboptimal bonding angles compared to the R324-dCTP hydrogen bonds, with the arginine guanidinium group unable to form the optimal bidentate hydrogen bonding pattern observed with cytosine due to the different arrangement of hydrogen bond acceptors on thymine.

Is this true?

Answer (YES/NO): YES